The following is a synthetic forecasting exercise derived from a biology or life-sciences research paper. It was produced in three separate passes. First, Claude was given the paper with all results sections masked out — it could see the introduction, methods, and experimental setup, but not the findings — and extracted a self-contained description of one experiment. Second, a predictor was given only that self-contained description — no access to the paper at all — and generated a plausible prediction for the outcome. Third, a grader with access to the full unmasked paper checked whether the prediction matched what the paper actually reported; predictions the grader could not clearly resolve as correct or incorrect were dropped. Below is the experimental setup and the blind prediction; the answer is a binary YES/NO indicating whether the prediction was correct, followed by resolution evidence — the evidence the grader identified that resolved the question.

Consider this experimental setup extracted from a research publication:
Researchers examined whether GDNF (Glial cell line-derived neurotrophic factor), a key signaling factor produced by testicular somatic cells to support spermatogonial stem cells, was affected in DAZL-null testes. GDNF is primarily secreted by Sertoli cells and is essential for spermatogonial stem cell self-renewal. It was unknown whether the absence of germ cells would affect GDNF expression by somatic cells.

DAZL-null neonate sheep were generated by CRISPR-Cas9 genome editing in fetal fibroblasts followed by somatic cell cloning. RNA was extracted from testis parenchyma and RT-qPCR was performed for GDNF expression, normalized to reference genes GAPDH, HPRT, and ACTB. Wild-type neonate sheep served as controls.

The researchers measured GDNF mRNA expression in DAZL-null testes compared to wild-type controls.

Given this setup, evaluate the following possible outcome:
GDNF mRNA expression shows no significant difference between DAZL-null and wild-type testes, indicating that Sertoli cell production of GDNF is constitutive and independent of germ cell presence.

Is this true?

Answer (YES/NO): YES